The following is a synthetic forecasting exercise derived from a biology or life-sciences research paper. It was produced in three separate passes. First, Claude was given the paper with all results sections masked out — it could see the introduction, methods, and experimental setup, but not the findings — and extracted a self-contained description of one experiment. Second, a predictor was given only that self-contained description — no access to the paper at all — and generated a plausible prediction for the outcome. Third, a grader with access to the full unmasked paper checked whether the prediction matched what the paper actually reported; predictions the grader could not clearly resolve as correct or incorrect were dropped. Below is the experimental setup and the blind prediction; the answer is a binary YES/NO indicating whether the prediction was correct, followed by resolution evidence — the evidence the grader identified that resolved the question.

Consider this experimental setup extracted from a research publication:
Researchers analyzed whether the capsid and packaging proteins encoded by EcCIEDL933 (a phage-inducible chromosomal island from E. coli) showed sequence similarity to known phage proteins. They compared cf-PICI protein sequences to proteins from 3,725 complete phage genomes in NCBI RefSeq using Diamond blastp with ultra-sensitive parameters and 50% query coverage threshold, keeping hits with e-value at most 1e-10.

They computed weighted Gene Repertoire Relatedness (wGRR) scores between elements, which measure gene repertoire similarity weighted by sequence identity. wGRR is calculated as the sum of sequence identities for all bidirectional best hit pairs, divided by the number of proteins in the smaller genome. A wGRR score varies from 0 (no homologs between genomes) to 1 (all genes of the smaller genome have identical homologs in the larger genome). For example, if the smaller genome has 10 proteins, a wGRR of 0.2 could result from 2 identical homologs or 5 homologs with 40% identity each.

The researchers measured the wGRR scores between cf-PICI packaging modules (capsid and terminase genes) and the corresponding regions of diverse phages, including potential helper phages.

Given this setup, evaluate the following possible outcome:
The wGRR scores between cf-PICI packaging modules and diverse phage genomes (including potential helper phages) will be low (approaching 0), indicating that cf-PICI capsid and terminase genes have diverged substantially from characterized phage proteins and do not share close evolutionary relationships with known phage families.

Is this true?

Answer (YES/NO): YES